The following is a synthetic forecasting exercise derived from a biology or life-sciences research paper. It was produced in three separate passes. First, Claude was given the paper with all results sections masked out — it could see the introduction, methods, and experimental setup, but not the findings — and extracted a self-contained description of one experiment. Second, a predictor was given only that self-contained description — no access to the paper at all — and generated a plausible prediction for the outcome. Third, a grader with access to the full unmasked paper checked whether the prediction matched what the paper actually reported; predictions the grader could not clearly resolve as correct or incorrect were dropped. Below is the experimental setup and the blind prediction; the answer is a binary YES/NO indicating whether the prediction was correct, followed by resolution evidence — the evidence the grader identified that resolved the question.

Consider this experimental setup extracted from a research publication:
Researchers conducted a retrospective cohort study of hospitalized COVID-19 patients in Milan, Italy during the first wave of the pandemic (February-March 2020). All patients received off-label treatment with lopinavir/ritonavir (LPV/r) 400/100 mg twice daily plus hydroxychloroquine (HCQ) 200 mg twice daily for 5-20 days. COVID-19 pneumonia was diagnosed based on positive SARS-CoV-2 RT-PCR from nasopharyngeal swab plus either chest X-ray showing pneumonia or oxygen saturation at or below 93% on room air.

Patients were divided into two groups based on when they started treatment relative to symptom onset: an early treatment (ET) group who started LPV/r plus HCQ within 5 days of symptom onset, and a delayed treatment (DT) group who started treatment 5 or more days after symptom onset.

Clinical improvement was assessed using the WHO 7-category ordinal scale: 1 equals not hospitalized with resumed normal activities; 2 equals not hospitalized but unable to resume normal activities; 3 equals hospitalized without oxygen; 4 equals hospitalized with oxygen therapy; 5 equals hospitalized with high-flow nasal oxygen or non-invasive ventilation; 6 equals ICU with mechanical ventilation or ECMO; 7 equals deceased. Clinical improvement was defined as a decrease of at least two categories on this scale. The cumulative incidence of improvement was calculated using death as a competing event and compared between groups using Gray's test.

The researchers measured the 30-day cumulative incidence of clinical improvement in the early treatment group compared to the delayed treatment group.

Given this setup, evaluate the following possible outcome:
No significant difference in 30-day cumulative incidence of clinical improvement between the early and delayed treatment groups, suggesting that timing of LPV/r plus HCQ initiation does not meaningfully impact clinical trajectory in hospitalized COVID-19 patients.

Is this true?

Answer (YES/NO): YES